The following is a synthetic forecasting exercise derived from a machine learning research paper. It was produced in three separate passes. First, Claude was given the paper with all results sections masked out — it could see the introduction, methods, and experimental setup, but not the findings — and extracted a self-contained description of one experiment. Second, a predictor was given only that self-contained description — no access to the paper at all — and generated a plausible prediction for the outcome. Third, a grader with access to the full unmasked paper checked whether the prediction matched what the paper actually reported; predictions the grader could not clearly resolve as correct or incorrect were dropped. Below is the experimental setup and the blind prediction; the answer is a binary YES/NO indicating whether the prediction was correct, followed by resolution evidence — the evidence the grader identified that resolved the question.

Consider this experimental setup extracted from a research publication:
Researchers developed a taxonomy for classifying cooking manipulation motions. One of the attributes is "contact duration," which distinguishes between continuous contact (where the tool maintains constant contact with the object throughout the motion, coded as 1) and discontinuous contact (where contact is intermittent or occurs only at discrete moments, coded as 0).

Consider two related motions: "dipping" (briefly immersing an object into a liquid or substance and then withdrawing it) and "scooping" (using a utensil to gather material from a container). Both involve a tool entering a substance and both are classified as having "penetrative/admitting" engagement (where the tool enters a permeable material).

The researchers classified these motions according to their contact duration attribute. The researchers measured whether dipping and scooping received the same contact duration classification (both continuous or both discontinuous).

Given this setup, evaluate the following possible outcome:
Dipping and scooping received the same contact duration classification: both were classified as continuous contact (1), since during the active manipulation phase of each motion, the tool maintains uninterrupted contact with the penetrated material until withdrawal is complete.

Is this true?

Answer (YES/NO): NO